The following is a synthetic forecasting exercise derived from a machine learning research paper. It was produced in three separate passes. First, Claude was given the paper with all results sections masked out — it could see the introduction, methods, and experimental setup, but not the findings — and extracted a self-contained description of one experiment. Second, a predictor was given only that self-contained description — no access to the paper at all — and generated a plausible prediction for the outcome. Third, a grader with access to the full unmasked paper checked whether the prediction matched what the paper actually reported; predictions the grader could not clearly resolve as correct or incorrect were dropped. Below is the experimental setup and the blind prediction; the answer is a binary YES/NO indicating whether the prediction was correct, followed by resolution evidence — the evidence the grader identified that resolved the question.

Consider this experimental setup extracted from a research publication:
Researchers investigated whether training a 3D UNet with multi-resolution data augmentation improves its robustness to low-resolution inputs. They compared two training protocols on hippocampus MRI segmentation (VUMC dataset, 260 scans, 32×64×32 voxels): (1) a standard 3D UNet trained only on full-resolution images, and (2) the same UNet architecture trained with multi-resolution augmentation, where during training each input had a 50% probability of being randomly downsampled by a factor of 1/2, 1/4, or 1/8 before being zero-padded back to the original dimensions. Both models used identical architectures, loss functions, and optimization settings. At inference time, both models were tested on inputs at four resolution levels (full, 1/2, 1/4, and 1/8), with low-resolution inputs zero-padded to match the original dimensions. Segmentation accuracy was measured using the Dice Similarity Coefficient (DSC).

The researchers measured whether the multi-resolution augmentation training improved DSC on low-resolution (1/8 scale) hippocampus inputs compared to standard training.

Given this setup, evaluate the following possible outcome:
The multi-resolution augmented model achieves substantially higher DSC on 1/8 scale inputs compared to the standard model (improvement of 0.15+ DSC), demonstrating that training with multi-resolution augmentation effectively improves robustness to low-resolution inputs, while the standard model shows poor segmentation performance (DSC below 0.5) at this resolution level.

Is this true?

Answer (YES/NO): NO